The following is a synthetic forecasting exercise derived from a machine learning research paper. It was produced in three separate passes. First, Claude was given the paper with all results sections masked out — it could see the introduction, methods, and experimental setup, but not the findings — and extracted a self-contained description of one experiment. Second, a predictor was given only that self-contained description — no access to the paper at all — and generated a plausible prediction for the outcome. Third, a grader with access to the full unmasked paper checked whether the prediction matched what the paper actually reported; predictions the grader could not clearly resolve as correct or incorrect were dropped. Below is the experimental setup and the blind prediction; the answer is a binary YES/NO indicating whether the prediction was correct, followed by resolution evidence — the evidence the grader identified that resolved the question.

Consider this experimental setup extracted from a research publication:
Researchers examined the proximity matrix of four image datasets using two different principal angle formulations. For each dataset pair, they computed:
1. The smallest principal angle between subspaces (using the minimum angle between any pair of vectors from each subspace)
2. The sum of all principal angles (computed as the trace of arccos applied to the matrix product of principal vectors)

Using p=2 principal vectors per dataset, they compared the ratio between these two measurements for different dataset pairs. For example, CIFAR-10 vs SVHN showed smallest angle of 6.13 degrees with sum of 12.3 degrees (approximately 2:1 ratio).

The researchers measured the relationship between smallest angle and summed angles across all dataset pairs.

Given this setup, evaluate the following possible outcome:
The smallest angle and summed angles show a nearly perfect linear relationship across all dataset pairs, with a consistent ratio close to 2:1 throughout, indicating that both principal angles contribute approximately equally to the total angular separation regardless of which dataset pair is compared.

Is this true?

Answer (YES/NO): YES